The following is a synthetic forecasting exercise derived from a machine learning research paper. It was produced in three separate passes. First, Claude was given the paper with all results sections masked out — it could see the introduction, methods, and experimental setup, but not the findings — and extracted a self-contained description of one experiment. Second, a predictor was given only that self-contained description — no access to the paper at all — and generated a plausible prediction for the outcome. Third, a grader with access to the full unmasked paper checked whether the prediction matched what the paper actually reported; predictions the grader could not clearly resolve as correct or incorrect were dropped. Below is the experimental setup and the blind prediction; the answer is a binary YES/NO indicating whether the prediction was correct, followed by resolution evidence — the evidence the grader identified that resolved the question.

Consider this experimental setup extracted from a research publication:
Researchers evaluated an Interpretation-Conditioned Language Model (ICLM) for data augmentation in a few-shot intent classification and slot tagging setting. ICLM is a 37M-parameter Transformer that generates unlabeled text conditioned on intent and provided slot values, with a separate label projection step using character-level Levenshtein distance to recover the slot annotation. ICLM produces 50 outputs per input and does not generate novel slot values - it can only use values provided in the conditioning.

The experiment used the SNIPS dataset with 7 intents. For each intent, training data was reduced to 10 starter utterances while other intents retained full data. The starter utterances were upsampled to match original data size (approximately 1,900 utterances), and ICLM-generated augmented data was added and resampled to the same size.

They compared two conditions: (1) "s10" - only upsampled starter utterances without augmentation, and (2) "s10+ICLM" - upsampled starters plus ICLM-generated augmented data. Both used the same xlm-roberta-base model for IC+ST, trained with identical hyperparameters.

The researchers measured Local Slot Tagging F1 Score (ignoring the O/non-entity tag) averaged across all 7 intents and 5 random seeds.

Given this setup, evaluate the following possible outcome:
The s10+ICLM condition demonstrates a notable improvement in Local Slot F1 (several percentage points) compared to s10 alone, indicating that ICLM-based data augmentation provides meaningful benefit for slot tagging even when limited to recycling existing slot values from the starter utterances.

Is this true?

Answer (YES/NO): NO